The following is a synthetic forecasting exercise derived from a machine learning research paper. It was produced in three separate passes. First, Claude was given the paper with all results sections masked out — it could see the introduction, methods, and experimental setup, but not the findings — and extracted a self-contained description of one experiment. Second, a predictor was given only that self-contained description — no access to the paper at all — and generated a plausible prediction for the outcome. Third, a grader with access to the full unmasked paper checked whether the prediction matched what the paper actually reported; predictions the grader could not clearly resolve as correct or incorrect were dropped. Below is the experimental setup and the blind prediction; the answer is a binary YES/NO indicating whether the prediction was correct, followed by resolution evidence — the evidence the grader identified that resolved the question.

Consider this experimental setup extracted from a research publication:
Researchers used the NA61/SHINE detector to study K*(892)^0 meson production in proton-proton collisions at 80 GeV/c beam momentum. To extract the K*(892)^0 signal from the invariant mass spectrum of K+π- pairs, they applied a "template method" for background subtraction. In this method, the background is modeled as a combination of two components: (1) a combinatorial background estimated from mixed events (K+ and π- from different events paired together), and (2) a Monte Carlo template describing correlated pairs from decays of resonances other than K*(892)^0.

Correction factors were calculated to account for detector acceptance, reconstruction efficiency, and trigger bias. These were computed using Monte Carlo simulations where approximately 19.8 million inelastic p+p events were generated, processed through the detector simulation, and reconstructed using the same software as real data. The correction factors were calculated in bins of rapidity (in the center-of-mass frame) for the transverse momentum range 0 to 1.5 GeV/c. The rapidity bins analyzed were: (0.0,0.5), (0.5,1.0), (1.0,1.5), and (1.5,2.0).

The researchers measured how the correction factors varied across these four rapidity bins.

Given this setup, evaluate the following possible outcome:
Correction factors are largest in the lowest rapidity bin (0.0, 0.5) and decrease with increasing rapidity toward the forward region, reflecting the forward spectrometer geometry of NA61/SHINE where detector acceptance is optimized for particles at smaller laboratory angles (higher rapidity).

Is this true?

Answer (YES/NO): NO